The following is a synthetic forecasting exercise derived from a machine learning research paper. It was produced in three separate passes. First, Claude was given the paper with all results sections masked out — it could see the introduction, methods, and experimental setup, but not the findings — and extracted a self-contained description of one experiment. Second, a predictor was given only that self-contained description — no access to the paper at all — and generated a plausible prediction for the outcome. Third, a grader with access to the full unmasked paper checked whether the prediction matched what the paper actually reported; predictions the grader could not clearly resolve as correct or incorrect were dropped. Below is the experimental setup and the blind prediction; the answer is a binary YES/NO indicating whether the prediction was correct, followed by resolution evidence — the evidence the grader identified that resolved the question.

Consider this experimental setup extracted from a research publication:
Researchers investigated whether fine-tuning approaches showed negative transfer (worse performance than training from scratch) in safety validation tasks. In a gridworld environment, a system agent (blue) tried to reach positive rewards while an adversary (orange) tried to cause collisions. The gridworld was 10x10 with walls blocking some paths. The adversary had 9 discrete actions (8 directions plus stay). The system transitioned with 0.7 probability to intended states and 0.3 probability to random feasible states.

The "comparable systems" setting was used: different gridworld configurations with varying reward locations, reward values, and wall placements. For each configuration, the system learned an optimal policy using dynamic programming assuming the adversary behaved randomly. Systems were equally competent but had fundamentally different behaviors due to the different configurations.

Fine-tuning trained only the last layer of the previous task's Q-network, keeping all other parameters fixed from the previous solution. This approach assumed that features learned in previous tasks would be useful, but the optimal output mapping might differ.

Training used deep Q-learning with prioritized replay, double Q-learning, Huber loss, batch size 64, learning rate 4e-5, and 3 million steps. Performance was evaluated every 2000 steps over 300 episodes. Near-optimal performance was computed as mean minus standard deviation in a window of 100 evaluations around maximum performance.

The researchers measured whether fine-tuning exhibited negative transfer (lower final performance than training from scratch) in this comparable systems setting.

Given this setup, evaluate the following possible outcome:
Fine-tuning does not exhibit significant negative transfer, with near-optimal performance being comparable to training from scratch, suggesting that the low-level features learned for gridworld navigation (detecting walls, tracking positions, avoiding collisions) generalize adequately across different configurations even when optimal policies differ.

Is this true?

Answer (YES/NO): NO